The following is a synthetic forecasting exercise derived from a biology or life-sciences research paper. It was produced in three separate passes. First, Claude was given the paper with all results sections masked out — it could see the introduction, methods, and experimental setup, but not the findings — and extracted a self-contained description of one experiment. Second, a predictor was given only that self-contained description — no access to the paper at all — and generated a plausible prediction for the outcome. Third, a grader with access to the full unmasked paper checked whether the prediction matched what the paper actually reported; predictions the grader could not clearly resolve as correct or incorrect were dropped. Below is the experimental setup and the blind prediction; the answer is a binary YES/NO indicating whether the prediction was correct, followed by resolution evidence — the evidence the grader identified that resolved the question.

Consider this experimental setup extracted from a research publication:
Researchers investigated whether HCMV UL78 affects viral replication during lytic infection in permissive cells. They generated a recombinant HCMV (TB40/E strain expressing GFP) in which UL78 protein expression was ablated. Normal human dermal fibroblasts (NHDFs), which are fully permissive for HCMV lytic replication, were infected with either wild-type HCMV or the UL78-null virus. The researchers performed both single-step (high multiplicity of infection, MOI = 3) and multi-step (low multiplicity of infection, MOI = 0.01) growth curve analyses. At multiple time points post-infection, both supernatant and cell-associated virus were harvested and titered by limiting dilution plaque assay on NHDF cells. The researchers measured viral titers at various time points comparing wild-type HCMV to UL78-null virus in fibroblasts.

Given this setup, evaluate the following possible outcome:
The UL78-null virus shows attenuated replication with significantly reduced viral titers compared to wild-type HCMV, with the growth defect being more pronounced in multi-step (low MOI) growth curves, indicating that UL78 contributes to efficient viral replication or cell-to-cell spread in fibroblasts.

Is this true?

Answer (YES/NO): NO